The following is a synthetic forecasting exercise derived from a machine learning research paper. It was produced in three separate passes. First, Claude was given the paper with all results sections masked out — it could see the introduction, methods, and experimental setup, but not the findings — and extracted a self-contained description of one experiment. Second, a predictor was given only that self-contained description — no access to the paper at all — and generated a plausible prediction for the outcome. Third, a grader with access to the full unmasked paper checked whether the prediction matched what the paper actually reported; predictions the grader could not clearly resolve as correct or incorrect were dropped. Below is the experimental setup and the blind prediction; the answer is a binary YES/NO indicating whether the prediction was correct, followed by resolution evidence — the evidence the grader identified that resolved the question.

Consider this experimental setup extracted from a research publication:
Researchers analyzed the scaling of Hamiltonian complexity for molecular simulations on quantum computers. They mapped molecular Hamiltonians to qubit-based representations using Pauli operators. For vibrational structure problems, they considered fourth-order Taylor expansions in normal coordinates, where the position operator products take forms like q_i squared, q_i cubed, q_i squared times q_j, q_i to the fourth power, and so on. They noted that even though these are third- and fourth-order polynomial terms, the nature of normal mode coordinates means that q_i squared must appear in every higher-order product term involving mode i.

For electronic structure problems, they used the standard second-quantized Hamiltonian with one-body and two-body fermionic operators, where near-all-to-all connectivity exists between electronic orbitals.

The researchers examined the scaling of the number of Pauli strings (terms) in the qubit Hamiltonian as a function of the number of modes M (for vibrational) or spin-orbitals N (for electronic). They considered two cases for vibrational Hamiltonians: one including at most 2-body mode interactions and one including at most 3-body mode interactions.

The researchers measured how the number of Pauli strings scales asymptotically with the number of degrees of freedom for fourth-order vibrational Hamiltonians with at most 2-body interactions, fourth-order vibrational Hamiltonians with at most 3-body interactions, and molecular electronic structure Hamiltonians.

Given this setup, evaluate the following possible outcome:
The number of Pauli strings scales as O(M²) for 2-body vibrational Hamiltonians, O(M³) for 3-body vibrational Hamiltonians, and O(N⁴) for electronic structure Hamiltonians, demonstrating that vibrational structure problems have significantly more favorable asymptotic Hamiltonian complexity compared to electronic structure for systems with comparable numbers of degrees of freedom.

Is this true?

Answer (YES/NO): YES